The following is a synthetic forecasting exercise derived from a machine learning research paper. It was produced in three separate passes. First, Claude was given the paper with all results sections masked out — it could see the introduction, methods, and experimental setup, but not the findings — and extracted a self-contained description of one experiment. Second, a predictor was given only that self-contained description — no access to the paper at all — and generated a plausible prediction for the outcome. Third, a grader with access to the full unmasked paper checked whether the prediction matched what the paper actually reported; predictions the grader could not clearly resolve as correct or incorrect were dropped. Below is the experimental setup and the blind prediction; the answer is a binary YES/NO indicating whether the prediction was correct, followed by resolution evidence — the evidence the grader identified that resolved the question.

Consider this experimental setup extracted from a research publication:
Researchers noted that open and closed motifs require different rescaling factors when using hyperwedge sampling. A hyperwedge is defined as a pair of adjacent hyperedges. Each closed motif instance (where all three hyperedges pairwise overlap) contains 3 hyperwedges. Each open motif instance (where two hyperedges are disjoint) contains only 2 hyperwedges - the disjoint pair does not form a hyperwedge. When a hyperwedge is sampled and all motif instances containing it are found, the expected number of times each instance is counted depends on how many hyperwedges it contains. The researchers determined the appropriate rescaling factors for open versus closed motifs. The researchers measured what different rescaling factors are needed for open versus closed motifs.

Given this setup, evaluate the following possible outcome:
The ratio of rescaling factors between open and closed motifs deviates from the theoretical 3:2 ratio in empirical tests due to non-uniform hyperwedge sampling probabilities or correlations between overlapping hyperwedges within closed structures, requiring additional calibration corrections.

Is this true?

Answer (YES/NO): NO